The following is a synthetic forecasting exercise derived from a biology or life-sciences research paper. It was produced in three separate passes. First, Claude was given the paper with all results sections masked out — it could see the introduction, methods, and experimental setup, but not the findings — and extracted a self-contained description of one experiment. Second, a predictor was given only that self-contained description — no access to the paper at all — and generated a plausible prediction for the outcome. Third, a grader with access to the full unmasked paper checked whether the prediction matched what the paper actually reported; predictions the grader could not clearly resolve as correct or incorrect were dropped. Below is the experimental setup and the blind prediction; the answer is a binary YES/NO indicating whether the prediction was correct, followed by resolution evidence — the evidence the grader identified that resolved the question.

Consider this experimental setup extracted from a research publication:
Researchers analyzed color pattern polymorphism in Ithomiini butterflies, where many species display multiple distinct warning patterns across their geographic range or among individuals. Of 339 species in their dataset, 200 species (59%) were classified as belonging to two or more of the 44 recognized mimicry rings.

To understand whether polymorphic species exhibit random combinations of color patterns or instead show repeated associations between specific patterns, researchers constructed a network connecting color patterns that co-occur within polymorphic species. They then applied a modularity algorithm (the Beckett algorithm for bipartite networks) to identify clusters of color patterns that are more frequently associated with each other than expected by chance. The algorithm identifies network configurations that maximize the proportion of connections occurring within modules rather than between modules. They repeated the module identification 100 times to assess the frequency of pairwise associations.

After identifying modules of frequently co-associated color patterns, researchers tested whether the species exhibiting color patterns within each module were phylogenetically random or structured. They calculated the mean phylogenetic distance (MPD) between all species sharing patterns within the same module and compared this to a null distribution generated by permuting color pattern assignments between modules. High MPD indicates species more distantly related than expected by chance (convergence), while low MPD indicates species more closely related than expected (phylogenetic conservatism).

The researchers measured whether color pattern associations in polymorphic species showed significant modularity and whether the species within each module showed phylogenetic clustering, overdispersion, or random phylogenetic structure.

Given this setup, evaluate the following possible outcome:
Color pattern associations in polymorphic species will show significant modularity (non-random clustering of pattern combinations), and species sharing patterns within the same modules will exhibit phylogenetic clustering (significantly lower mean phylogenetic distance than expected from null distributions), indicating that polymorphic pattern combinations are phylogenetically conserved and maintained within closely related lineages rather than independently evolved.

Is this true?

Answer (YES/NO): NO